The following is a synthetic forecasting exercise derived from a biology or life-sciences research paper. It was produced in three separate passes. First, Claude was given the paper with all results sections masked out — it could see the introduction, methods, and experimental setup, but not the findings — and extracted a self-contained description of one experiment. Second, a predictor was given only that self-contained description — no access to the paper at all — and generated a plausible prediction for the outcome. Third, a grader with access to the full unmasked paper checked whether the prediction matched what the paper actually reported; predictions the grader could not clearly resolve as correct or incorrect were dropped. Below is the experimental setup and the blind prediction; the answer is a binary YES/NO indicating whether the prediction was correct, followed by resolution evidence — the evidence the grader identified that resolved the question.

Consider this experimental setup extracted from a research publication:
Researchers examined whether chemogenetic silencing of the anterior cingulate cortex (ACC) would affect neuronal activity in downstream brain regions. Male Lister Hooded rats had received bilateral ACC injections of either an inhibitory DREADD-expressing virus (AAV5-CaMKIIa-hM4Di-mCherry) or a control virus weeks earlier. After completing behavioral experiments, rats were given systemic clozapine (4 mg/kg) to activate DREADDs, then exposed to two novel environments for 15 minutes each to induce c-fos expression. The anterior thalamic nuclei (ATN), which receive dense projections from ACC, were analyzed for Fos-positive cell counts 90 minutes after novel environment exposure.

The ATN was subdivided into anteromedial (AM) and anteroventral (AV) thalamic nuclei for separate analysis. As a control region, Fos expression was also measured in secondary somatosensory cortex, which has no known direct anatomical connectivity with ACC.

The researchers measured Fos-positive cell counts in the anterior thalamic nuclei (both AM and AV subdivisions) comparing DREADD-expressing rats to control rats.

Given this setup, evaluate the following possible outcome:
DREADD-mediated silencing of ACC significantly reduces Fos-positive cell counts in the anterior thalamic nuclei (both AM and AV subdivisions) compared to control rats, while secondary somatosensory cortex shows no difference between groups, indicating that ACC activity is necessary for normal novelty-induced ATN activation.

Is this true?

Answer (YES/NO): NO